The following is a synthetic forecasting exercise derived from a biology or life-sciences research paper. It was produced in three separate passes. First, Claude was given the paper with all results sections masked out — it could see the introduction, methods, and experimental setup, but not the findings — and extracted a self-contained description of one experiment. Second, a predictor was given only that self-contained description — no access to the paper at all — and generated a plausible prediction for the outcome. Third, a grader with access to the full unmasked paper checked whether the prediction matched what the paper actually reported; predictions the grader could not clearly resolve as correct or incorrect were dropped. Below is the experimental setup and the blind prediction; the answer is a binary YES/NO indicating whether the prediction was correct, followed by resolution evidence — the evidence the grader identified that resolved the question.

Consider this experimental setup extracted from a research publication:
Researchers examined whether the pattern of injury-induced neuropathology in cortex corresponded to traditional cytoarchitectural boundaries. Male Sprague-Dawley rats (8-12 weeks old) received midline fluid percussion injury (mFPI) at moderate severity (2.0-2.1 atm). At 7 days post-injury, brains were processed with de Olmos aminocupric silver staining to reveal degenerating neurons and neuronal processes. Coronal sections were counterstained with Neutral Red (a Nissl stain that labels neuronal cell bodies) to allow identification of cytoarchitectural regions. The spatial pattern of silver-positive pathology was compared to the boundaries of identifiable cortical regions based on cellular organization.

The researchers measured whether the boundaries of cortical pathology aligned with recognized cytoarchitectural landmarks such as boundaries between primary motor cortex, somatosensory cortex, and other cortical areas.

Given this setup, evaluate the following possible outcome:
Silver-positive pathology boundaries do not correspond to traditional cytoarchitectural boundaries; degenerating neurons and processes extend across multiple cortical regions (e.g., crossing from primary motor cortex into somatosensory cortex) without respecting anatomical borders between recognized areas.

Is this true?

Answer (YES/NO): YES